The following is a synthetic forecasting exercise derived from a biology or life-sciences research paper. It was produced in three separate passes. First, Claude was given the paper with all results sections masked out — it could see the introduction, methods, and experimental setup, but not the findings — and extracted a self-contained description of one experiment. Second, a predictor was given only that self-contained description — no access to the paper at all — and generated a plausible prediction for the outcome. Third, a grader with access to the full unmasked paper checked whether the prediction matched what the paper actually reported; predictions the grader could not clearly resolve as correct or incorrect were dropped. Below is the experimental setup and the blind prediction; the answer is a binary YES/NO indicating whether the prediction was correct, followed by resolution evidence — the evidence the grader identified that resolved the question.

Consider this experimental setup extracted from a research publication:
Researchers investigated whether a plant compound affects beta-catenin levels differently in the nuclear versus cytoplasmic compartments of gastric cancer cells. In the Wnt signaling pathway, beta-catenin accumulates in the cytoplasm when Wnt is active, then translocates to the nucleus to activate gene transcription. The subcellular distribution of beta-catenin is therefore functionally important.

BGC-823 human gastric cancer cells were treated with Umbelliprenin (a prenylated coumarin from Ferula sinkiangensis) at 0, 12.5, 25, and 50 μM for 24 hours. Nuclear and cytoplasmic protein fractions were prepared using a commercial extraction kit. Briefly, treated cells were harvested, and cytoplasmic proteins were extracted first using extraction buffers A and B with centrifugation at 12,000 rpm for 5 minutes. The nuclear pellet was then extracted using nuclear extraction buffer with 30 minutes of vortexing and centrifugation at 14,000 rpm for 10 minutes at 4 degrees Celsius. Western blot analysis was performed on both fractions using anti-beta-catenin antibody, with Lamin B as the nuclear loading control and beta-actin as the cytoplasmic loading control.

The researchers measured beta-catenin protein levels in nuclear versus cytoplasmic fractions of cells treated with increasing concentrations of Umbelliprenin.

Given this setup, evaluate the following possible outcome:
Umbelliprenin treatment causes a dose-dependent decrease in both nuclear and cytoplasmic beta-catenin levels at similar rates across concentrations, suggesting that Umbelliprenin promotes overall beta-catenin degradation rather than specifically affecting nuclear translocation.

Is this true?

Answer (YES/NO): NO